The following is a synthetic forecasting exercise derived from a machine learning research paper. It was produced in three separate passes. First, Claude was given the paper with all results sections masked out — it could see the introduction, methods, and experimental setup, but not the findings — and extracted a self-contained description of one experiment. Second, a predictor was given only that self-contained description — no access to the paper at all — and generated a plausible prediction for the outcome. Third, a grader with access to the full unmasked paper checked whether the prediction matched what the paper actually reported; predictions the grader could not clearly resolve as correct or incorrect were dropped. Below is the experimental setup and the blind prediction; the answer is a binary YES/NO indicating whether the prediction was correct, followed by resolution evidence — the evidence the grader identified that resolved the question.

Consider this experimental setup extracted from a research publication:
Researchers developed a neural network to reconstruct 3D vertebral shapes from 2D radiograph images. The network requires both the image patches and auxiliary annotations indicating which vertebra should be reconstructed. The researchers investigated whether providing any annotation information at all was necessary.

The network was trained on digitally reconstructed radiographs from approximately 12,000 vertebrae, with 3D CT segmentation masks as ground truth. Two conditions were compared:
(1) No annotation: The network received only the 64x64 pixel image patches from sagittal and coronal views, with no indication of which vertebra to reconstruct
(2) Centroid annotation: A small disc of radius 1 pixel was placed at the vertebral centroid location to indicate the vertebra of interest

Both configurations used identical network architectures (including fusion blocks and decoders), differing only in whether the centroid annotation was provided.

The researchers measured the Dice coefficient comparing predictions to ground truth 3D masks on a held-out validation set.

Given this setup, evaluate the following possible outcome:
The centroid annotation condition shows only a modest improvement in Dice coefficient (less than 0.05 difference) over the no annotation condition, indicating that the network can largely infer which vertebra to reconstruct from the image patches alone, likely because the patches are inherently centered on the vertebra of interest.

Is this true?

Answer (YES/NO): NO